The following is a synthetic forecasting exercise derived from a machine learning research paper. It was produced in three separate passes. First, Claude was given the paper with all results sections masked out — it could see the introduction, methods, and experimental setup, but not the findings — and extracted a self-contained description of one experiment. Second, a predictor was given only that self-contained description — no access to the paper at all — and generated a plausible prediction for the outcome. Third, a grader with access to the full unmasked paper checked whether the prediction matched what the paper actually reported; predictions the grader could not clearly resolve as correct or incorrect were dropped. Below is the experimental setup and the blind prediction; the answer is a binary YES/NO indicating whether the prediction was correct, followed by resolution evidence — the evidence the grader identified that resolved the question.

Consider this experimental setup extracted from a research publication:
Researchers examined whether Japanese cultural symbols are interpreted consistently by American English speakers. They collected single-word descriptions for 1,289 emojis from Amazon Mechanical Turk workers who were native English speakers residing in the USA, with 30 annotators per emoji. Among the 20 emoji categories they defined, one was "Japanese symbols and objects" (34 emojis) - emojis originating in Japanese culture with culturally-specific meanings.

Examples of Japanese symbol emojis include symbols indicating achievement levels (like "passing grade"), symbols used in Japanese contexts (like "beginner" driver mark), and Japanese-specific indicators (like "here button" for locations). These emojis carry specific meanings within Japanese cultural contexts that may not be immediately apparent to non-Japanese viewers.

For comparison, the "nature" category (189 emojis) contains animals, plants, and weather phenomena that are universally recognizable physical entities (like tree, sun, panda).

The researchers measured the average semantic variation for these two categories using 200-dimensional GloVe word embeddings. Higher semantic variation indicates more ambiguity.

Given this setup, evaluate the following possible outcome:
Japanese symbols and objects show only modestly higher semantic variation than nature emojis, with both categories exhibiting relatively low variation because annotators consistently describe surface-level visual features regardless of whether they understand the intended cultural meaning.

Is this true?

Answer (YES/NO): NO